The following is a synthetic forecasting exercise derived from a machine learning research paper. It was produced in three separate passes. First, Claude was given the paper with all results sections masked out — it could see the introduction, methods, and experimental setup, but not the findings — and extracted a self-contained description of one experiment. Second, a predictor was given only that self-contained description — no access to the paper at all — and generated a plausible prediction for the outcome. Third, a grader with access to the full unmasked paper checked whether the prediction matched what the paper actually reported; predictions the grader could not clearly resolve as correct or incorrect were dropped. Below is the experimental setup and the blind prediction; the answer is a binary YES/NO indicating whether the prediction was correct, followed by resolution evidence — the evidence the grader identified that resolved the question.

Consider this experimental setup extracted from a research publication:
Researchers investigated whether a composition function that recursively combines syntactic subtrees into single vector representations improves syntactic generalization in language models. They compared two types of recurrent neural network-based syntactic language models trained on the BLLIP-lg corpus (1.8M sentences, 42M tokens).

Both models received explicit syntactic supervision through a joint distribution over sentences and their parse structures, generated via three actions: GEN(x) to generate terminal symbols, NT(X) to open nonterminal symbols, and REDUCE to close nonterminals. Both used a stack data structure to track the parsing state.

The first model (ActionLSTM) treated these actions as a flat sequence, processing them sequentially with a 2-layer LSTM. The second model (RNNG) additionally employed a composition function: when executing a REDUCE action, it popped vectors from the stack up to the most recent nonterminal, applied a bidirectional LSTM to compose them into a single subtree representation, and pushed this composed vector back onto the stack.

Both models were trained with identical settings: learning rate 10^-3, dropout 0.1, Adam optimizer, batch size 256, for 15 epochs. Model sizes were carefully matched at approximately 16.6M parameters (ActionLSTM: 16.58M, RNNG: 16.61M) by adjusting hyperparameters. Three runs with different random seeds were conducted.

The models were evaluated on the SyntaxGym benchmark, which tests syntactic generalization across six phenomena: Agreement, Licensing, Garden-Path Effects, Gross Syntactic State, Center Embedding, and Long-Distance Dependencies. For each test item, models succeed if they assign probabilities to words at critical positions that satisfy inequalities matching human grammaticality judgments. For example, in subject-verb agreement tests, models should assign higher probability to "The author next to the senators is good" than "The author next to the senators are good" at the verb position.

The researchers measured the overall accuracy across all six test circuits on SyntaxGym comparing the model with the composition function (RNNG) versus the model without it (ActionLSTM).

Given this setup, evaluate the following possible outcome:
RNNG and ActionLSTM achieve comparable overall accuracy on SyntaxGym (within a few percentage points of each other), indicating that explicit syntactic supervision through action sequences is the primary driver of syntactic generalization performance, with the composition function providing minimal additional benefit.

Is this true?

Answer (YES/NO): NO